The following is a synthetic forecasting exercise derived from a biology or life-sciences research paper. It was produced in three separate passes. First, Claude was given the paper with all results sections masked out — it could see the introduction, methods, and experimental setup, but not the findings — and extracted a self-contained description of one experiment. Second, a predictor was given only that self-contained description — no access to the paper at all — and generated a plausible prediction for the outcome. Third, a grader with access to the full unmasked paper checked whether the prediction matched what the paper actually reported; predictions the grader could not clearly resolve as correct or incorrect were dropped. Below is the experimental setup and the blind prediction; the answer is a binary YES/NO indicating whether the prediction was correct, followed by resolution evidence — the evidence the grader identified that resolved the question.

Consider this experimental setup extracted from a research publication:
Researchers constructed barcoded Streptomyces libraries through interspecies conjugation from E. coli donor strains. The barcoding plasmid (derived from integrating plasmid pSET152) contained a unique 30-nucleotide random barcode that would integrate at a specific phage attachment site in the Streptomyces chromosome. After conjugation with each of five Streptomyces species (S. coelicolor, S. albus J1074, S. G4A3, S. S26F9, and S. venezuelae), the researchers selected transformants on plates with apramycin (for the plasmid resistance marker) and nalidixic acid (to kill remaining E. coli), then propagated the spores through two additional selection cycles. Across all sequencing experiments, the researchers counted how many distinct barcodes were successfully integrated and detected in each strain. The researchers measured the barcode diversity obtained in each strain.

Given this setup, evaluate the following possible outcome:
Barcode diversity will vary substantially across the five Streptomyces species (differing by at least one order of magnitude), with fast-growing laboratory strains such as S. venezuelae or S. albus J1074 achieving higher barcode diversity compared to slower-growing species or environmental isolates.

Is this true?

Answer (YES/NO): NO